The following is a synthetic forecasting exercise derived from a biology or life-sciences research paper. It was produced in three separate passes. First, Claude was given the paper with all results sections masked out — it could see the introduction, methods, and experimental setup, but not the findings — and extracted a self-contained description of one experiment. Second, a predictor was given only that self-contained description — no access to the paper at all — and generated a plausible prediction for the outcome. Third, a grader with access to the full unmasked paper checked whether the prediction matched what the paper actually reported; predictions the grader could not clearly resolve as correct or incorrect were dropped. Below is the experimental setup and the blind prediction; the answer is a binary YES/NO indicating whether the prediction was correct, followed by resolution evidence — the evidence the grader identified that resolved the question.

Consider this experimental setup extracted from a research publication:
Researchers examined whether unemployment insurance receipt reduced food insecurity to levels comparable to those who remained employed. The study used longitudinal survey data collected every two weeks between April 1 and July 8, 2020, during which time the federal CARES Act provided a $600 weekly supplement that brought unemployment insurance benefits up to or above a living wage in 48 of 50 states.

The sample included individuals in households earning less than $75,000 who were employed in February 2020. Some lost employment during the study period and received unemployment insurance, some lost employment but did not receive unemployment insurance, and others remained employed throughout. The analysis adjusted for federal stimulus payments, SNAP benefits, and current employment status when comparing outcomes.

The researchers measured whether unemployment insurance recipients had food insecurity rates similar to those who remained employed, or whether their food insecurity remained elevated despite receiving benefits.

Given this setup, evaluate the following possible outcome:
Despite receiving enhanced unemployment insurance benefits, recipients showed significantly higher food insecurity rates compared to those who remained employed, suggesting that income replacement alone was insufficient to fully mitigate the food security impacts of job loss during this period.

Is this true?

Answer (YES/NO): YES